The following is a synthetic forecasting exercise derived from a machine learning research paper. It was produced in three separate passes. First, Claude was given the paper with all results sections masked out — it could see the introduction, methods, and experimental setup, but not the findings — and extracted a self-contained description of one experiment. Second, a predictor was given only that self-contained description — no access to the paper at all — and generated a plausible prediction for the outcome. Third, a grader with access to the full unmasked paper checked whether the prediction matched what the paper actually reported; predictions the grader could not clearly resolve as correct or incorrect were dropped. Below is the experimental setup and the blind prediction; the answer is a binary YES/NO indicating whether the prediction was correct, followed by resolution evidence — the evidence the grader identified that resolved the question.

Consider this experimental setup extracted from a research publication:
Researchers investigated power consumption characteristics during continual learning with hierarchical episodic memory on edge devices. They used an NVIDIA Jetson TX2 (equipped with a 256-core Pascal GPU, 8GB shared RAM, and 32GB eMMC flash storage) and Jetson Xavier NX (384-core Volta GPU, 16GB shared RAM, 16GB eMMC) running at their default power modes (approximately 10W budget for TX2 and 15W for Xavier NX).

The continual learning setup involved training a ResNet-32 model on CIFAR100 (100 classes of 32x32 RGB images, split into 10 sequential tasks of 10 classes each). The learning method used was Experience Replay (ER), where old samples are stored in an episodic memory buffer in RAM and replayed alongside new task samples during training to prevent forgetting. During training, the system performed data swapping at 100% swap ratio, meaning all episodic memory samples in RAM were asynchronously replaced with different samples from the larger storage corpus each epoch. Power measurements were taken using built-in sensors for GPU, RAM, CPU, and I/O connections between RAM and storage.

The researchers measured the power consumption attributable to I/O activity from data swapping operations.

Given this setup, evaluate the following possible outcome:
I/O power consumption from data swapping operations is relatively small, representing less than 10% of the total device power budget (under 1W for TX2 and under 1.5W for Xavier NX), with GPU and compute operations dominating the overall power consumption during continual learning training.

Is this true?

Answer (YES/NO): YES